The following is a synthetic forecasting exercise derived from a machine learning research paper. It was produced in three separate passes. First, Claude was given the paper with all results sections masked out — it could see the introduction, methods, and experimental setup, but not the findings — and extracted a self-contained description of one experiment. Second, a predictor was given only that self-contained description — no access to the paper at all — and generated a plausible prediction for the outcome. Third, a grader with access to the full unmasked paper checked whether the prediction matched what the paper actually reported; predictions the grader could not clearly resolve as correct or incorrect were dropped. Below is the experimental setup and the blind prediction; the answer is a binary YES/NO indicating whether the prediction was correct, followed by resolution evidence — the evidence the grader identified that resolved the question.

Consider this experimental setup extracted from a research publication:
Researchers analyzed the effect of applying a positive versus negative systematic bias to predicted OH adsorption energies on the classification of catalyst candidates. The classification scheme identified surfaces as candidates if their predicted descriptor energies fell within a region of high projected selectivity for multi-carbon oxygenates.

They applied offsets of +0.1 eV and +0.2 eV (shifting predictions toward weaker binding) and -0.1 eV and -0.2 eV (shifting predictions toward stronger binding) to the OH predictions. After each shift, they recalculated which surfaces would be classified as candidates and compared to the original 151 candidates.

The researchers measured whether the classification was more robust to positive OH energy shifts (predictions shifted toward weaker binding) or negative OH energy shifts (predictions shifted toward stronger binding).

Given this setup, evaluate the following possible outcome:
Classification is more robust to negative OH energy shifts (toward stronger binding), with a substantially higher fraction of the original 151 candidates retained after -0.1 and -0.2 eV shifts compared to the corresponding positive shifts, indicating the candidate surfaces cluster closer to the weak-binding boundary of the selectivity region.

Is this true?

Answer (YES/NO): NO